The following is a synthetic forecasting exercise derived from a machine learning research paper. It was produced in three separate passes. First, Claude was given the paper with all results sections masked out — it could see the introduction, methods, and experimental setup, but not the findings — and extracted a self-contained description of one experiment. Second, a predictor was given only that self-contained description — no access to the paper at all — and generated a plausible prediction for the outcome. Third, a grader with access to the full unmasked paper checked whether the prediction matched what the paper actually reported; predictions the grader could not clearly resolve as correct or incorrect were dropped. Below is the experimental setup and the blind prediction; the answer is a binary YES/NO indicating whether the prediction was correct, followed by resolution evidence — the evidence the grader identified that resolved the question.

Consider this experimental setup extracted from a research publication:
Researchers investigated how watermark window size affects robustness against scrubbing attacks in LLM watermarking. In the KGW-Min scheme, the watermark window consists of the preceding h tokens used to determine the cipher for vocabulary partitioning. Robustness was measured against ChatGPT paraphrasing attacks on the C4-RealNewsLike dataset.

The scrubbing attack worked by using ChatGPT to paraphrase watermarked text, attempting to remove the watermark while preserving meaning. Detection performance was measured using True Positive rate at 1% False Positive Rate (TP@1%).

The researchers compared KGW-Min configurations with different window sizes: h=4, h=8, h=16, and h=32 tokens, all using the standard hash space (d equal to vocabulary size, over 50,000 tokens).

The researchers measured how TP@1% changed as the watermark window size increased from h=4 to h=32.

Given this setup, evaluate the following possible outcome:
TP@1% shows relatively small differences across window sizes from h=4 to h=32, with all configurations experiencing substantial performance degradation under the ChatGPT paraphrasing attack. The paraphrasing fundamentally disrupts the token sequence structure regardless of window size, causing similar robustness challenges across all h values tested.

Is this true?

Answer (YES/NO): NO